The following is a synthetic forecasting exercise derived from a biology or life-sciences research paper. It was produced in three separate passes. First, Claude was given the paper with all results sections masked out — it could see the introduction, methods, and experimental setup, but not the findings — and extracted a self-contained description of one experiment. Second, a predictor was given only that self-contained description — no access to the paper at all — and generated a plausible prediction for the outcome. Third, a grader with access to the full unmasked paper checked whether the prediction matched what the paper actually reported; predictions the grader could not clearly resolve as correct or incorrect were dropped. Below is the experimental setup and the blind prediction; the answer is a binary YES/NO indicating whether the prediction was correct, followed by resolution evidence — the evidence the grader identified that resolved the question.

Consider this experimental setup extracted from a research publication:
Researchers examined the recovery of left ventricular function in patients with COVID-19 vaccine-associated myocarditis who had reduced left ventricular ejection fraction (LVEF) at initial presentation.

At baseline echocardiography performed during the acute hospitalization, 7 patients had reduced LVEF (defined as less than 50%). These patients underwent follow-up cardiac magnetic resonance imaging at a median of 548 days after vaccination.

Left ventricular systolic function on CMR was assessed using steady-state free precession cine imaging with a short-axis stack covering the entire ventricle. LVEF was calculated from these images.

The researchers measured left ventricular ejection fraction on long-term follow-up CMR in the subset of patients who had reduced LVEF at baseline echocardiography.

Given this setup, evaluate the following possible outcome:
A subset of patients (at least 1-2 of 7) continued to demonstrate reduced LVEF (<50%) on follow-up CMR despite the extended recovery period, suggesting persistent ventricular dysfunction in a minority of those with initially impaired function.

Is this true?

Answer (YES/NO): NO